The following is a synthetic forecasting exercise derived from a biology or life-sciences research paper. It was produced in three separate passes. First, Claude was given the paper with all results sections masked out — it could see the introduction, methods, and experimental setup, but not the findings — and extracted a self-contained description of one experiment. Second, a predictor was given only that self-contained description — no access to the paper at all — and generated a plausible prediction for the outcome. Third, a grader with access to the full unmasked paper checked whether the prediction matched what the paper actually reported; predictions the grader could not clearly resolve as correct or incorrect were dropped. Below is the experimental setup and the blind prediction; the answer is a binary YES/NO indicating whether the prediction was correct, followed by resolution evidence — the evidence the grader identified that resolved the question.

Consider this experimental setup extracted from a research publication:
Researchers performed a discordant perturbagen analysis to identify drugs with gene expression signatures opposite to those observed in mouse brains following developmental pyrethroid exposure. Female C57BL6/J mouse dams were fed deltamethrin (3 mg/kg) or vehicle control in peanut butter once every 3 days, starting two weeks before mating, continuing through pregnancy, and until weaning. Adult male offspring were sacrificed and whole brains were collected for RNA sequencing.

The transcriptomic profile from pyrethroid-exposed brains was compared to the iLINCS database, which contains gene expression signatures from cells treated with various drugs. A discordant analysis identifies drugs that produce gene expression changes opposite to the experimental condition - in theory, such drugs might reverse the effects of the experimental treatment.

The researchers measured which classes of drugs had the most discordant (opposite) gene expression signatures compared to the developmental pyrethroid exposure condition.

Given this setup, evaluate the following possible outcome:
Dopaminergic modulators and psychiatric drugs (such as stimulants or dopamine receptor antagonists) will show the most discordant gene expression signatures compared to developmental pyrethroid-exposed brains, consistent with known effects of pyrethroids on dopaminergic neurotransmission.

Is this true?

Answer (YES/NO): NO